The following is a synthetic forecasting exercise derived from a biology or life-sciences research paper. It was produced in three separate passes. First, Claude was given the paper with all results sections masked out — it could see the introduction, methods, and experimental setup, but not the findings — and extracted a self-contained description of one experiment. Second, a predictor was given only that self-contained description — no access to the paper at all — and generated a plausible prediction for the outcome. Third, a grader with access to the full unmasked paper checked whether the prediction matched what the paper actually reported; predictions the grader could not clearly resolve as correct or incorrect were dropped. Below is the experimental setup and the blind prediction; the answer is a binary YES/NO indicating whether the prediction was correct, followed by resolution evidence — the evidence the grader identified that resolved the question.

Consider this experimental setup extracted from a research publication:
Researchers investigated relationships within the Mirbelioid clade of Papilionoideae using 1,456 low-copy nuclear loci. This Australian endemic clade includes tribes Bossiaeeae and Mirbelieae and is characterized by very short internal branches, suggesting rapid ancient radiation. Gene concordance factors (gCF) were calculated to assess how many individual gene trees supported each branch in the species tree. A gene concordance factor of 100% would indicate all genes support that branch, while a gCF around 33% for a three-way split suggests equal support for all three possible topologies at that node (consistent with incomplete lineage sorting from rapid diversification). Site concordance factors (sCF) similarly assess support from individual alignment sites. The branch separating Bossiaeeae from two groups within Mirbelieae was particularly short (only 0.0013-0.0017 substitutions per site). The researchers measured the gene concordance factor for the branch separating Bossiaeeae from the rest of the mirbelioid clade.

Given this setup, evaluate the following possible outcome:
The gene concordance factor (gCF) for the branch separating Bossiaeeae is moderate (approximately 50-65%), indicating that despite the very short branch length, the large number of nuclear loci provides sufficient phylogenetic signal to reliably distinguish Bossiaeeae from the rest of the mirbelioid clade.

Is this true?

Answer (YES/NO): NO